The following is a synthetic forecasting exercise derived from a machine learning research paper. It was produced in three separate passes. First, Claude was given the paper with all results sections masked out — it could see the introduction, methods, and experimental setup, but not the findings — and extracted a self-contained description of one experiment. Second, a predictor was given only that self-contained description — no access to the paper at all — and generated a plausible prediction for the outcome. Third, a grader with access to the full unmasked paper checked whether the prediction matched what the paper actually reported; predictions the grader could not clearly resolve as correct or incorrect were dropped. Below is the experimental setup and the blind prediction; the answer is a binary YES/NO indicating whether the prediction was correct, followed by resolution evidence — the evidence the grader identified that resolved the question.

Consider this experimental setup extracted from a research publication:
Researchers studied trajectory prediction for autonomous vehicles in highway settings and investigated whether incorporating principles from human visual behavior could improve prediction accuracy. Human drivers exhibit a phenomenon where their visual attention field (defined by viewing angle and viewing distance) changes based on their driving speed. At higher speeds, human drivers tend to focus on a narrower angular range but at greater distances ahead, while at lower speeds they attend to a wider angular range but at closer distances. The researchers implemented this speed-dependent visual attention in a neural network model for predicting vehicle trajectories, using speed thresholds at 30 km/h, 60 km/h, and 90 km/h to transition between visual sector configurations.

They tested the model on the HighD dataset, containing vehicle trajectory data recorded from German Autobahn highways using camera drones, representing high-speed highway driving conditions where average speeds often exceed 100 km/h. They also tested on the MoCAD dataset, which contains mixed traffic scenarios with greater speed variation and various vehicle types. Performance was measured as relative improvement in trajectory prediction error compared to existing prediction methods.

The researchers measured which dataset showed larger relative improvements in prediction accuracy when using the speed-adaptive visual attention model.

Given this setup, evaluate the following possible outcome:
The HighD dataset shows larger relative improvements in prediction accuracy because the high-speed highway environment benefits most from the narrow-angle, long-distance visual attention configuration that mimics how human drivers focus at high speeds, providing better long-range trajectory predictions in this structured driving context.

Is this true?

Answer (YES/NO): YES